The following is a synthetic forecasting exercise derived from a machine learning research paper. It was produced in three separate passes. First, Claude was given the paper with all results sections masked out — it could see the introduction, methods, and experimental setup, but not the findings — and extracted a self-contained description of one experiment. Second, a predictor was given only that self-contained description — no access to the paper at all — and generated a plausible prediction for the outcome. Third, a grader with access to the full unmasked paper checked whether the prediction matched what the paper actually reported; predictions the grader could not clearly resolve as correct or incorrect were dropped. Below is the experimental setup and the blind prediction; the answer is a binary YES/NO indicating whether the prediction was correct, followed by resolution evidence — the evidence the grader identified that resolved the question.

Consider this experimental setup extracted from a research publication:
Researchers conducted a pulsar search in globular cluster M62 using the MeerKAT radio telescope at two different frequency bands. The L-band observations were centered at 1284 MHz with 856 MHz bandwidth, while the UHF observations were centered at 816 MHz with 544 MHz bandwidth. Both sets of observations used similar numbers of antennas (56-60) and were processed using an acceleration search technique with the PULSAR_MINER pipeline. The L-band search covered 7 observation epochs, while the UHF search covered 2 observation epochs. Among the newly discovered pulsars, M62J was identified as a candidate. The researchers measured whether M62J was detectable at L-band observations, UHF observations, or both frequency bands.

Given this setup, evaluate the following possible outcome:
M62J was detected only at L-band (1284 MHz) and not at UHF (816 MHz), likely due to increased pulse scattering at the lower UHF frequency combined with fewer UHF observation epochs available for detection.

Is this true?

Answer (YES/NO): NO